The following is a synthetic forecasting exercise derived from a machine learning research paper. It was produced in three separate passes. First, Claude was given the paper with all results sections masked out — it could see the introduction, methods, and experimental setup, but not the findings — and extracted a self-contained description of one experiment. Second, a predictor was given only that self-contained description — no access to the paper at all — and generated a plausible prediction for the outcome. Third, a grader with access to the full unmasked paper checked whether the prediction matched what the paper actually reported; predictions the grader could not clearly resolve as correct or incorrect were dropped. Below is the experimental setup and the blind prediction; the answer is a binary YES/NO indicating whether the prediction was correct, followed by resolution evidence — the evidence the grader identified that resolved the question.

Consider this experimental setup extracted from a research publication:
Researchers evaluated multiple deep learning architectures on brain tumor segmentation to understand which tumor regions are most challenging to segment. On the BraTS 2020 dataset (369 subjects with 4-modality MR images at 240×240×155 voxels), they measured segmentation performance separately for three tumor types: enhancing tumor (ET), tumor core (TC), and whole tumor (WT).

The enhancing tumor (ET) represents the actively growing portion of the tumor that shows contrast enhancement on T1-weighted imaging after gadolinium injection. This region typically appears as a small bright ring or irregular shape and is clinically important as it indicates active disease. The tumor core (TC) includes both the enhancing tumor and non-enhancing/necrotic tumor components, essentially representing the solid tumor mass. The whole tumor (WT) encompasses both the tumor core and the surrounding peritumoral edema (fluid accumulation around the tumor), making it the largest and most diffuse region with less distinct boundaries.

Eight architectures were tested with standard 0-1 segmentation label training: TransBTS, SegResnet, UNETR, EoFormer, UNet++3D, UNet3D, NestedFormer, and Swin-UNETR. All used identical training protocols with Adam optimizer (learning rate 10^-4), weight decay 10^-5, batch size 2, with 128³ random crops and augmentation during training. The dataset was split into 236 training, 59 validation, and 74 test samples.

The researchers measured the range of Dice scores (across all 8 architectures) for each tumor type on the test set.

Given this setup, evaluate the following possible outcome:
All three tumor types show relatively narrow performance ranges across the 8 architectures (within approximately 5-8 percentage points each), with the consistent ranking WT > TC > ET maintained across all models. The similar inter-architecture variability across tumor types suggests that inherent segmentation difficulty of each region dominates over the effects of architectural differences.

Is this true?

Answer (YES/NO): NO